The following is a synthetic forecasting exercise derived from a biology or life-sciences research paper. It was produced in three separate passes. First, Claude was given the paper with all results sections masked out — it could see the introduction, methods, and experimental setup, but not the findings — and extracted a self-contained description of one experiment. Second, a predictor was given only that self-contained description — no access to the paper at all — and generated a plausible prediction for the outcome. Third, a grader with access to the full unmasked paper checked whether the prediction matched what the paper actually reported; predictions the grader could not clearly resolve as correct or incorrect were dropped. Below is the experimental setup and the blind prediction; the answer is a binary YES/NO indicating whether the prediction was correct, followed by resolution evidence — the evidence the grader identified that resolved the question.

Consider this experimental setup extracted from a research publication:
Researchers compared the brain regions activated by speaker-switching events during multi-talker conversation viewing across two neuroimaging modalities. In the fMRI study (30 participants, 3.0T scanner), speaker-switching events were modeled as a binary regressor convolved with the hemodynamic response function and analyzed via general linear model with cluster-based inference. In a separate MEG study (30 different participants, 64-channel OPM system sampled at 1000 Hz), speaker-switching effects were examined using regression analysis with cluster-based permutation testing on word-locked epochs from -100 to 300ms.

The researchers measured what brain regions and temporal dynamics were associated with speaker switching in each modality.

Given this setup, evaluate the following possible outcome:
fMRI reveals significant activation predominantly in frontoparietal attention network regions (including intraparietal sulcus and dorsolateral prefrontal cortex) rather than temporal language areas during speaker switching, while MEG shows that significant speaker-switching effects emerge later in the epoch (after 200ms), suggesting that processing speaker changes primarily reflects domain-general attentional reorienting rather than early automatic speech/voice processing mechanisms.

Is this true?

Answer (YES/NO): NO